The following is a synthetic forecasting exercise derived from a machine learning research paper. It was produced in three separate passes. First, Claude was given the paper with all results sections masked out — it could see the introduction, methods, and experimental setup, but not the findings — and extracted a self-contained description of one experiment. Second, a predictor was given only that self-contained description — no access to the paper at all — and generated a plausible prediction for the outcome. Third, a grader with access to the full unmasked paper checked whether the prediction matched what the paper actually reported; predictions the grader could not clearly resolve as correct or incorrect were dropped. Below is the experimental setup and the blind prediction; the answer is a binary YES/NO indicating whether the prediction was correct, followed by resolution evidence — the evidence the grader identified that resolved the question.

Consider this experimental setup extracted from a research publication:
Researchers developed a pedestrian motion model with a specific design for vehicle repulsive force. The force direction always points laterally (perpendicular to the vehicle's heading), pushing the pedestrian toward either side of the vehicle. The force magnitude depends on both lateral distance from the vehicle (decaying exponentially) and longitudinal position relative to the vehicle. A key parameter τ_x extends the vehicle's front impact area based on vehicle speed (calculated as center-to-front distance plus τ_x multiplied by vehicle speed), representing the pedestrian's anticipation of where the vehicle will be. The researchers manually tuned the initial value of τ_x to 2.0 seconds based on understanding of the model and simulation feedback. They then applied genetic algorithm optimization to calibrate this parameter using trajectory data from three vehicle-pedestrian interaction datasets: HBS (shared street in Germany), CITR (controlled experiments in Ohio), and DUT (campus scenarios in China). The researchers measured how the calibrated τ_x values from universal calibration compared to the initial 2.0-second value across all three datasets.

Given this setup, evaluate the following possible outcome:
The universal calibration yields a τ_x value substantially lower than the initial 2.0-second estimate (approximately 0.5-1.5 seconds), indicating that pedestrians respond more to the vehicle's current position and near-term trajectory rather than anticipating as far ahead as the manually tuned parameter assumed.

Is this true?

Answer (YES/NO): NO